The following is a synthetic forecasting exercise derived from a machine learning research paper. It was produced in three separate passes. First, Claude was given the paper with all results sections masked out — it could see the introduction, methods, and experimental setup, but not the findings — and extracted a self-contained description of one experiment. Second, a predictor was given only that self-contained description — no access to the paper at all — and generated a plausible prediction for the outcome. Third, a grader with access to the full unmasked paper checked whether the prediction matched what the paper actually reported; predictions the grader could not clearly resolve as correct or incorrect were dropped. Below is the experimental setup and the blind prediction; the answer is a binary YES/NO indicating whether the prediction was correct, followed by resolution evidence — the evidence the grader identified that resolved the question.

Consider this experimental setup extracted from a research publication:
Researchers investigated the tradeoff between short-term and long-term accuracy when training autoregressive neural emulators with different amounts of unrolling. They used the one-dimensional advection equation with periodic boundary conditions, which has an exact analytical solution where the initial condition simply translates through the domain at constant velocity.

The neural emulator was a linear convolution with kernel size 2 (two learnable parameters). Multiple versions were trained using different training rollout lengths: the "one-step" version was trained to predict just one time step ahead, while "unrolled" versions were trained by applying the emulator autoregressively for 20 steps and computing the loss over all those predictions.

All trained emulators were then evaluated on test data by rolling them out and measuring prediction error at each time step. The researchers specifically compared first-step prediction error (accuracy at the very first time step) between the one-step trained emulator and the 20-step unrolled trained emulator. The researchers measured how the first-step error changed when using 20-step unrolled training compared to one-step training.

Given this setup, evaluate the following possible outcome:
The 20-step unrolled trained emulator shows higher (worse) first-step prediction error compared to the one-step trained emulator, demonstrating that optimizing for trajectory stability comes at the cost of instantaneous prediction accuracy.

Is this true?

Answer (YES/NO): YES